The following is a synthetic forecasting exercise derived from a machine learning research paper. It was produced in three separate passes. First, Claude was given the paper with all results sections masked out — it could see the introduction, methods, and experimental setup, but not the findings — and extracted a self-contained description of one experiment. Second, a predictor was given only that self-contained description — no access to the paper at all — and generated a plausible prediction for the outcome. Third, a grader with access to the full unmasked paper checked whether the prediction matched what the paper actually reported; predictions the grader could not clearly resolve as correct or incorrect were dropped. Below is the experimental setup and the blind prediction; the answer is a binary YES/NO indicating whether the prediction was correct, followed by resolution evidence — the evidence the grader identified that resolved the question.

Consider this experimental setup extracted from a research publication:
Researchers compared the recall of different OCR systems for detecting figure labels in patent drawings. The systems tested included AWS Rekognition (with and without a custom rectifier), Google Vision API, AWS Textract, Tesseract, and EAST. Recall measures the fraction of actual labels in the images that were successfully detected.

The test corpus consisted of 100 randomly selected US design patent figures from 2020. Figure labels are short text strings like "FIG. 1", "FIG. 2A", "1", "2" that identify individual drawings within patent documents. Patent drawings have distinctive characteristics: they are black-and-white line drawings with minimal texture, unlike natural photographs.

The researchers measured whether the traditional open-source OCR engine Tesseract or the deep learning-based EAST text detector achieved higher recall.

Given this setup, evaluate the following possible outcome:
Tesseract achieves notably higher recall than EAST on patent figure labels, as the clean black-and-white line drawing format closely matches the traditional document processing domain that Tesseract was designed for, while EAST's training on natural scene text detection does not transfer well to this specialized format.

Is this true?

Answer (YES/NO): YES